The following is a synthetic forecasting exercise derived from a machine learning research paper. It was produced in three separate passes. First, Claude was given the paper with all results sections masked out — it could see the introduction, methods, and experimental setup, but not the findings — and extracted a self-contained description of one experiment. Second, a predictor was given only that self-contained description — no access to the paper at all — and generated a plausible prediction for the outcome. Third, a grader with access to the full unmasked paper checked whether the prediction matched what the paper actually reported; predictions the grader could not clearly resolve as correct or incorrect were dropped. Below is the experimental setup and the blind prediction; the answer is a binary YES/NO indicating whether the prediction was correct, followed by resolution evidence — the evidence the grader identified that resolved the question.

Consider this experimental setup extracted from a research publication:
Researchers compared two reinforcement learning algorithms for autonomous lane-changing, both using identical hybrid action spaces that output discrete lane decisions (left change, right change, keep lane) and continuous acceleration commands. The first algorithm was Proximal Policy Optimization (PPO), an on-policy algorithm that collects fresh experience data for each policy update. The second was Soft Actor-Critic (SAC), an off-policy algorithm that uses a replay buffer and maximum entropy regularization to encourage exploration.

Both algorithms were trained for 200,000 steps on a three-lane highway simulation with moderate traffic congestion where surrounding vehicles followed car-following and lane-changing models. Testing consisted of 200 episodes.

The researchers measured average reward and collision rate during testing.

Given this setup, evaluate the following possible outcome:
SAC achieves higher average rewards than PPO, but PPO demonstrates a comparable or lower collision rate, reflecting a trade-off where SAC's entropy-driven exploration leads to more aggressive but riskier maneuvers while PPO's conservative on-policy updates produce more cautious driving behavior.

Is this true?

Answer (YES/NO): NO